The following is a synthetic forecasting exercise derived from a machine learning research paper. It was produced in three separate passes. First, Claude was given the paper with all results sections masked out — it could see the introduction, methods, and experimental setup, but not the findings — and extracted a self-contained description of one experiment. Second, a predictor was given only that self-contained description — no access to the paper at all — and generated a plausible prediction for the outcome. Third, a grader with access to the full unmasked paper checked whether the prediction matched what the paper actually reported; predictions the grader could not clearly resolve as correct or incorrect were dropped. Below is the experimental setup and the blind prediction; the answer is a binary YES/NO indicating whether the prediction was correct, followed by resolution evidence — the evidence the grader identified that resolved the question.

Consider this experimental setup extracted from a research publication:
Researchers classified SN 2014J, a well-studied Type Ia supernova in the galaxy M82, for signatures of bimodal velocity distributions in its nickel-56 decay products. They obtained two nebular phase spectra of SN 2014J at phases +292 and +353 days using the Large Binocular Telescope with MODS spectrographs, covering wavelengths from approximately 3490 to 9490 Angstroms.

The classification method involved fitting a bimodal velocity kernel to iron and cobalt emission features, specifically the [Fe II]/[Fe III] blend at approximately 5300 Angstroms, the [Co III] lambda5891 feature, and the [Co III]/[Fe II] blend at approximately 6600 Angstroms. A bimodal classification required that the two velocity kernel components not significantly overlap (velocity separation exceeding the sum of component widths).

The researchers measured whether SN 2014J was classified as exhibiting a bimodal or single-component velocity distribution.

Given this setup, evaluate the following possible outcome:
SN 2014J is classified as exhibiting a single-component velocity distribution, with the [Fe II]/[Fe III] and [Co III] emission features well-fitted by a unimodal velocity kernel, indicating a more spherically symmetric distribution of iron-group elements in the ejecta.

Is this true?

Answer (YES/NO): YES